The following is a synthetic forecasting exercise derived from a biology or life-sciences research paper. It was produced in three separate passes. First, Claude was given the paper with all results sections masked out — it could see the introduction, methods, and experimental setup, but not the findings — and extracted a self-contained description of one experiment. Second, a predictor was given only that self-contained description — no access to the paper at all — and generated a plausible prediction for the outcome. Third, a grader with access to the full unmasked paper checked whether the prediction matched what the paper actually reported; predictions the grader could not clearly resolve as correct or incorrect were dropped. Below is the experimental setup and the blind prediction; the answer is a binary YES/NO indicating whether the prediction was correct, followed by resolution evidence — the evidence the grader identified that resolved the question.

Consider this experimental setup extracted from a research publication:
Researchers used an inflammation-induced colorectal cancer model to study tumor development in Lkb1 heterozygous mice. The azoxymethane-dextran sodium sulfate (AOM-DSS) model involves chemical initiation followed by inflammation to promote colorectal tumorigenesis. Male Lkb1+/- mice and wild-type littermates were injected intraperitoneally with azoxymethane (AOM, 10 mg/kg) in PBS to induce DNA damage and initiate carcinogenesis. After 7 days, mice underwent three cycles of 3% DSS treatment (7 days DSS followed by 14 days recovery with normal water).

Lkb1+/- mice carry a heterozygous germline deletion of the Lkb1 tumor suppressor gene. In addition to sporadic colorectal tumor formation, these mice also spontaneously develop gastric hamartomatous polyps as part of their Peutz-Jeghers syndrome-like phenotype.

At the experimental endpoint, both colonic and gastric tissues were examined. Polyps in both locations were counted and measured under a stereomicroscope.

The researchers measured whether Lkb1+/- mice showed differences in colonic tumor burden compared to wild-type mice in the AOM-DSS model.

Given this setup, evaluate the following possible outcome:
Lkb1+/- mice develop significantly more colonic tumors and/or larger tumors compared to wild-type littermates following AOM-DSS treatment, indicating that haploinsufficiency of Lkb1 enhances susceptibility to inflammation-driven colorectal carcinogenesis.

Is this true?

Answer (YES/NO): NO